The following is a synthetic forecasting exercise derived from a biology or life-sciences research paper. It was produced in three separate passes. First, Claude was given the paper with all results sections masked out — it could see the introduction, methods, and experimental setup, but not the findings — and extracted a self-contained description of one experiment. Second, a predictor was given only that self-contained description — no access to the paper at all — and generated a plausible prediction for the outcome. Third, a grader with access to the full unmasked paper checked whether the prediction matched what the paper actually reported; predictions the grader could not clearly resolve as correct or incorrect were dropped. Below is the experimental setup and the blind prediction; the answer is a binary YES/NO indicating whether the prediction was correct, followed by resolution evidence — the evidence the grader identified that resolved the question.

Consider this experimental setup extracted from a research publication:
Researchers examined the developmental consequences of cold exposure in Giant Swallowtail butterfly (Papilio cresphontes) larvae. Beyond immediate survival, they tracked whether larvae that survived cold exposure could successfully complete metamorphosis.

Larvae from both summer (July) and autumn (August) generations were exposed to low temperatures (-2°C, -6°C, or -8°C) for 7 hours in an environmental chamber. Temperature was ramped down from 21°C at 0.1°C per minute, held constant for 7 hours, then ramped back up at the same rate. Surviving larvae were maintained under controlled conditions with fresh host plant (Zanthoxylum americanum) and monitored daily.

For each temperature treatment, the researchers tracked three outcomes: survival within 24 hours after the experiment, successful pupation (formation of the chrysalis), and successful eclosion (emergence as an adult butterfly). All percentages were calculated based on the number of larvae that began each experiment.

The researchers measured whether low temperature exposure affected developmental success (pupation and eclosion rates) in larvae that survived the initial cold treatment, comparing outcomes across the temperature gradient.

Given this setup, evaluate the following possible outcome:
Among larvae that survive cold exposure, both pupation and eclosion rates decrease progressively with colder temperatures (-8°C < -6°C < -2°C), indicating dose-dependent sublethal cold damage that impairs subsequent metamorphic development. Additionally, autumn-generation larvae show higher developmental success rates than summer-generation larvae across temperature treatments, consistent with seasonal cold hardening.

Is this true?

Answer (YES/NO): NO